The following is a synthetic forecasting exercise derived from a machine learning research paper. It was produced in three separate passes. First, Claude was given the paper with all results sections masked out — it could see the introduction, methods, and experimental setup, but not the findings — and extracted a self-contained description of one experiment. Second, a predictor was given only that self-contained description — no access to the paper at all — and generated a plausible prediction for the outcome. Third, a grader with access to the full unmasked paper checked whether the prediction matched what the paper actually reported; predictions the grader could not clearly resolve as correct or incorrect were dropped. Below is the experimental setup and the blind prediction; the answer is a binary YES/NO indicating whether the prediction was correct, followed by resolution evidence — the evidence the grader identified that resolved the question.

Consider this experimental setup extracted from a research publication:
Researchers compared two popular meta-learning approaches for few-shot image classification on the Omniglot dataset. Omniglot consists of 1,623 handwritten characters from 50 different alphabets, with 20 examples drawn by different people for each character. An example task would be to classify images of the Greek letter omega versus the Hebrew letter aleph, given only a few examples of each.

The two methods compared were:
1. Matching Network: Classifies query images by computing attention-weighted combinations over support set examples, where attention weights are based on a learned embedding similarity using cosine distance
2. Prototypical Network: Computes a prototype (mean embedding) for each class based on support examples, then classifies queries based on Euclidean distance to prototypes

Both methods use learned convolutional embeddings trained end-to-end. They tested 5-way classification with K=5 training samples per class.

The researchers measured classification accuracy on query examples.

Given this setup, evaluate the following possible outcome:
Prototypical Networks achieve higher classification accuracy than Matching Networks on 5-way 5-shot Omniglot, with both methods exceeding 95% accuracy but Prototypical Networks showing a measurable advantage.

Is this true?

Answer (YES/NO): NO